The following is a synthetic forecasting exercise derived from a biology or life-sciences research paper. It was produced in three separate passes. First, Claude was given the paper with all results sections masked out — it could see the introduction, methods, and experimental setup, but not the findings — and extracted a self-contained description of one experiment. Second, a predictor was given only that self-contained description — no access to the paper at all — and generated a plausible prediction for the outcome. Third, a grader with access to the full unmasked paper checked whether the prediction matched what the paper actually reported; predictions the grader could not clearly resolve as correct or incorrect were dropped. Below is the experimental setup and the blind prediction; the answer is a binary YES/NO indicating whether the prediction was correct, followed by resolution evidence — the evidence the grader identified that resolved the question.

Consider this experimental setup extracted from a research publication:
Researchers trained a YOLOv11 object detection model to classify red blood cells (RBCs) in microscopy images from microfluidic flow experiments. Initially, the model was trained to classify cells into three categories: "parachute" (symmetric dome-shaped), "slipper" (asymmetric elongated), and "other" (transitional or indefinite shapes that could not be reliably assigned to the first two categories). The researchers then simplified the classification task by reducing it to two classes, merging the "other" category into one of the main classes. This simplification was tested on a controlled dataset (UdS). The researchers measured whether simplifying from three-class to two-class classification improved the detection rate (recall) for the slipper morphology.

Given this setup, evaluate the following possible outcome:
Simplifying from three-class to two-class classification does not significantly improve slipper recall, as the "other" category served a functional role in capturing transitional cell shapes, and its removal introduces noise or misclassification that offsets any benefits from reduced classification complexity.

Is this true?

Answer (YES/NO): YES